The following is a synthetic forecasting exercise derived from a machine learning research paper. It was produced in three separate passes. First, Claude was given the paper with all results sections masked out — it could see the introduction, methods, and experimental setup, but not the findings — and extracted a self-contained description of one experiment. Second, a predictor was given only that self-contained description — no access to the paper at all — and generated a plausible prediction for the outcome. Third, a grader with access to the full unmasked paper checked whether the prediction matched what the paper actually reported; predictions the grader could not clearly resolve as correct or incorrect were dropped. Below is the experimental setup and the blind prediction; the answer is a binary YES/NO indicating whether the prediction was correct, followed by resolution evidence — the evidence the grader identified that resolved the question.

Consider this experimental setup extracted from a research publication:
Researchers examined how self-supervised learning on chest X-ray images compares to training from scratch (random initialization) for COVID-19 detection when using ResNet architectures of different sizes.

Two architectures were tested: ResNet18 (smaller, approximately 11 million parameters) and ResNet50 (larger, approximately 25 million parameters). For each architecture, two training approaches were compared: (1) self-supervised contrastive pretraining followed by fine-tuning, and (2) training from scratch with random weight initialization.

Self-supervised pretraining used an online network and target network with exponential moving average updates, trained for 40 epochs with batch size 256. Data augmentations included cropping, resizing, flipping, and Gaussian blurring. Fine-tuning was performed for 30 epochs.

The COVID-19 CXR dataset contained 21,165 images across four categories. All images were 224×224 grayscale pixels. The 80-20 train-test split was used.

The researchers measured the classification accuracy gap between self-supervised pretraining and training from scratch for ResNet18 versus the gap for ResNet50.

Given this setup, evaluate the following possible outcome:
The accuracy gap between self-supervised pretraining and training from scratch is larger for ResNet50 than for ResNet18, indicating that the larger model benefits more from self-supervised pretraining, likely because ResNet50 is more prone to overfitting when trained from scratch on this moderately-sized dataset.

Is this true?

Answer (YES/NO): YES